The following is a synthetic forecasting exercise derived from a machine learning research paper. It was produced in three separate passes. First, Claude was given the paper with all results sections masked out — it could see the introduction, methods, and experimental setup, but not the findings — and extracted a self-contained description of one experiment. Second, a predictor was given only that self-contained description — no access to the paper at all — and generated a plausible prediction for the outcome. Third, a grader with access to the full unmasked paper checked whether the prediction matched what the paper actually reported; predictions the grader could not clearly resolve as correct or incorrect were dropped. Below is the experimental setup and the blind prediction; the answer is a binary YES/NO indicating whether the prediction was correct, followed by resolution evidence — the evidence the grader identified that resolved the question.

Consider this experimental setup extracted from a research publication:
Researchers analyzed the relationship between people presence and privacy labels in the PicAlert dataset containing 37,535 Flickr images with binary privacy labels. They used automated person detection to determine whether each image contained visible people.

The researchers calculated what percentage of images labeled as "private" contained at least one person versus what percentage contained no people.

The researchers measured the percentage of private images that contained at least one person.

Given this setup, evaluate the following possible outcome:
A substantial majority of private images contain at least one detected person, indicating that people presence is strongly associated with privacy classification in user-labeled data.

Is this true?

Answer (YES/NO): NO